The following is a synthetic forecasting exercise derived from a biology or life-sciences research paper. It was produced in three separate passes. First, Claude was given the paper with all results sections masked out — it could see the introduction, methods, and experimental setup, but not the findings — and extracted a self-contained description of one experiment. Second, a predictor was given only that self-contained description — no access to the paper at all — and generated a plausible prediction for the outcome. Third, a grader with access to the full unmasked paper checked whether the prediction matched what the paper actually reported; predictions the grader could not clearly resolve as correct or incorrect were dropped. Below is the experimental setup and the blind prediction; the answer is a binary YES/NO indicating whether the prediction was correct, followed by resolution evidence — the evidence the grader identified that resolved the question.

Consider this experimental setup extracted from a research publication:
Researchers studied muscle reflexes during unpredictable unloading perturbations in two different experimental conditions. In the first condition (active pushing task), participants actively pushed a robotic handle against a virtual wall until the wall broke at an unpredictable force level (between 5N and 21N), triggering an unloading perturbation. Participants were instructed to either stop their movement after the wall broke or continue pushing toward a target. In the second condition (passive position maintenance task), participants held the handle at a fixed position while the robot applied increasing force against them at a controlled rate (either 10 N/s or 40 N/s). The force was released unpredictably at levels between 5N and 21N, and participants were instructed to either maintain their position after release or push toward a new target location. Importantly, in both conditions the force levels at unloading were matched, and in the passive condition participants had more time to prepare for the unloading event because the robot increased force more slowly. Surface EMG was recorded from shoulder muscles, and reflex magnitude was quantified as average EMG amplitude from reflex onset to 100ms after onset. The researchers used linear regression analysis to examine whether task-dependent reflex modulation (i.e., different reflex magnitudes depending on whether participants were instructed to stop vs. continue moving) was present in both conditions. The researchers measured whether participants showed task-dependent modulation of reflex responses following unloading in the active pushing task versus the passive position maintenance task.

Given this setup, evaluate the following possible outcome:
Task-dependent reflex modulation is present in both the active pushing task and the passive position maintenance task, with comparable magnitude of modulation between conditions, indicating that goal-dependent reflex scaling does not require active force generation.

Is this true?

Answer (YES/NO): NO